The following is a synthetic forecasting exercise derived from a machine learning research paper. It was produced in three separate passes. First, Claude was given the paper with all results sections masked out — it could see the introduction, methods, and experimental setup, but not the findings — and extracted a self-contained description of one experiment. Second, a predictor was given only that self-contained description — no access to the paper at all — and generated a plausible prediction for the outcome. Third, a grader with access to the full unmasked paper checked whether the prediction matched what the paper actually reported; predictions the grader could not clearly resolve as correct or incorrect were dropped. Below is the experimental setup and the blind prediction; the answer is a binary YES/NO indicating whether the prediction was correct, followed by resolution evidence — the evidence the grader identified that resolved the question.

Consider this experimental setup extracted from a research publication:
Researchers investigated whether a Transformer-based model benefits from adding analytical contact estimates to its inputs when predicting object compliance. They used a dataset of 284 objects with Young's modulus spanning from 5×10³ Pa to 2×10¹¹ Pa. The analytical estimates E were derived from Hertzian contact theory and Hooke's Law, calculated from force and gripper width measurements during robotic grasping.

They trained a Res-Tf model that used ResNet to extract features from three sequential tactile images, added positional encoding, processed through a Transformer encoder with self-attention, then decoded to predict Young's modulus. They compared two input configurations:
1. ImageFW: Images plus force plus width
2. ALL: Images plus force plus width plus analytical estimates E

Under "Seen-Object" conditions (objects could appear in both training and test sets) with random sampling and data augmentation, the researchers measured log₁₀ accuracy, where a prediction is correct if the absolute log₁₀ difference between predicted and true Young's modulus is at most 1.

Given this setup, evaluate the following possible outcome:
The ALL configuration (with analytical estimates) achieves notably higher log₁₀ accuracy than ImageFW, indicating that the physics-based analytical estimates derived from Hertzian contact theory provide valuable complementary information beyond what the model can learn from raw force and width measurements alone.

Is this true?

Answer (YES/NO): NO